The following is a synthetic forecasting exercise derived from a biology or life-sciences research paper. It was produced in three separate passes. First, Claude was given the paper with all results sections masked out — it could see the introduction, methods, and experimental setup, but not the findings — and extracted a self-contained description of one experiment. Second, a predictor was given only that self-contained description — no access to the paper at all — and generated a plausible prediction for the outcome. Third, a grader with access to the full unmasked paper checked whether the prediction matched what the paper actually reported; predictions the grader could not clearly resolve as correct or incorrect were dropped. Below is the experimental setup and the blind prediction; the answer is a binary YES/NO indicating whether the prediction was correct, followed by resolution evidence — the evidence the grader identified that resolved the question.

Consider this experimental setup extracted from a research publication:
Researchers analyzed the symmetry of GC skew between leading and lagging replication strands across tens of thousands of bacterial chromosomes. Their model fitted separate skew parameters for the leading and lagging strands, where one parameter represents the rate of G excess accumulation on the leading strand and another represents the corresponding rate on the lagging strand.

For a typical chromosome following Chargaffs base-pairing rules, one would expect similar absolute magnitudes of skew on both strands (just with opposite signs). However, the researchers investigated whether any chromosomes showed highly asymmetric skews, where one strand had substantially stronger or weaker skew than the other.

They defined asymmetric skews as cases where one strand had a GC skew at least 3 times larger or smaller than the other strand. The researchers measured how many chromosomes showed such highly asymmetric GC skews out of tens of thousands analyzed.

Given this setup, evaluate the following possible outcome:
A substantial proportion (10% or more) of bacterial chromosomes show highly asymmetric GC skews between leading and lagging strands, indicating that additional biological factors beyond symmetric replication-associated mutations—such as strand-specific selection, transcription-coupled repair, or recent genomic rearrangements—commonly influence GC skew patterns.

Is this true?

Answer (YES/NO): NO